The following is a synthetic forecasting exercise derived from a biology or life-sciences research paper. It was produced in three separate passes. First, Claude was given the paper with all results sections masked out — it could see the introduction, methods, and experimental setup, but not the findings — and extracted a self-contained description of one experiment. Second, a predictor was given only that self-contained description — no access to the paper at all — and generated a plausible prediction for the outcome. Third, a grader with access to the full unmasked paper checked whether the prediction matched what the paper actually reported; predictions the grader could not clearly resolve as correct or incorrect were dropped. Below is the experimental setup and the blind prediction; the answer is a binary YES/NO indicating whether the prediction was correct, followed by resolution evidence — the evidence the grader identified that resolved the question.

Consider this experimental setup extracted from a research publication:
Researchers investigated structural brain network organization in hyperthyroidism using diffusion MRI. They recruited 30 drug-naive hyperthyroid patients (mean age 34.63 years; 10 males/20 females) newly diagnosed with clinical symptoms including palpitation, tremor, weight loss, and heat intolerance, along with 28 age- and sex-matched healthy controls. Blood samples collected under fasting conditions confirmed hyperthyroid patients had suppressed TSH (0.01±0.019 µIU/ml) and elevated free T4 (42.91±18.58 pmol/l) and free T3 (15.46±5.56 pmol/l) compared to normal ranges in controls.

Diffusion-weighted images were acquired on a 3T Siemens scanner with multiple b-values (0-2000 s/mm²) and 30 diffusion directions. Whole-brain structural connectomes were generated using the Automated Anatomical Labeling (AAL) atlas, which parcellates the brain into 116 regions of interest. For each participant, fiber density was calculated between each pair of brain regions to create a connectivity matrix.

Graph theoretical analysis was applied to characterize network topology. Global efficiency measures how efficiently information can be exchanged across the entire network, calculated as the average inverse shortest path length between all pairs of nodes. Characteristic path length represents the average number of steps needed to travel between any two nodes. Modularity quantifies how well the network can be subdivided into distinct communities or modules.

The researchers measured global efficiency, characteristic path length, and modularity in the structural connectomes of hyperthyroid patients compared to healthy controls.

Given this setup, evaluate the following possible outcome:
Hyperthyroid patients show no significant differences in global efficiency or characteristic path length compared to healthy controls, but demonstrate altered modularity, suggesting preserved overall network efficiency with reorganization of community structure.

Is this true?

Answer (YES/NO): NO